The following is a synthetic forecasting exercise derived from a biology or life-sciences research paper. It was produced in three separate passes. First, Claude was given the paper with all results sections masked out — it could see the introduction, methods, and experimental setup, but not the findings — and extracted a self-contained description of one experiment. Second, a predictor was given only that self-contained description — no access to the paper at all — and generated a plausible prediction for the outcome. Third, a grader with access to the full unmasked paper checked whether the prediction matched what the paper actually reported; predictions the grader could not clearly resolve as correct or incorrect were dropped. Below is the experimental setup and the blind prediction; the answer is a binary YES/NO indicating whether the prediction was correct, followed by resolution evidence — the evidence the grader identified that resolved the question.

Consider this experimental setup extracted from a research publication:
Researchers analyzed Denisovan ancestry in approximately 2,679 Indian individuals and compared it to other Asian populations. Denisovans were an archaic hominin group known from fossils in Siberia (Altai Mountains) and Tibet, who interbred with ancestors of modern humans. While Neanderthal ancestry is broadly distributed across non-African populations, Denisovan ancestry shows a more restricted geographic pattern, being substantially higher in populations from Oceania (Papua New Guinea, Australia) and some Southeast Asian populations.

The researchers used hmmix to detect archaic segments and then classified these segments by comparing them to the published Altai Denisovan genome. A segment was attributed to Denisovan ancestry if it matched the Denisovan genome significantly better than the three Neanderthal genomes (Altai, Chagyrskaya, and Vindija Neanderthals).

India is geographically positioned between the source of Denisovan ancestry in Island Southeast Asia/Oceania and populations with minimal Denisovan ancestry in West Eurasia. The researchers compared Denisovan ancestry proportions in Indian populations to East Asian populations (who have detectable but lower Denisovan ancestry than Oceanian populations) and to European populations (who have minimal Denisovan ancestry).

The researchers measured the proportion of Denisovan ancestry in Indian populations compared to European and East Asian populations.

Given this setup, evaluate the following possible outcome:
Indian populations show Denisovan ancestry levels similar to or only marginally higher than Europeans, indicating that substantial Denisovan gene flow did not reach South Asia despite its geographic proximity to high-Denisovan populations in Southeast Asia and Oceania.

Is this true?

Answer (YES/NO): NO